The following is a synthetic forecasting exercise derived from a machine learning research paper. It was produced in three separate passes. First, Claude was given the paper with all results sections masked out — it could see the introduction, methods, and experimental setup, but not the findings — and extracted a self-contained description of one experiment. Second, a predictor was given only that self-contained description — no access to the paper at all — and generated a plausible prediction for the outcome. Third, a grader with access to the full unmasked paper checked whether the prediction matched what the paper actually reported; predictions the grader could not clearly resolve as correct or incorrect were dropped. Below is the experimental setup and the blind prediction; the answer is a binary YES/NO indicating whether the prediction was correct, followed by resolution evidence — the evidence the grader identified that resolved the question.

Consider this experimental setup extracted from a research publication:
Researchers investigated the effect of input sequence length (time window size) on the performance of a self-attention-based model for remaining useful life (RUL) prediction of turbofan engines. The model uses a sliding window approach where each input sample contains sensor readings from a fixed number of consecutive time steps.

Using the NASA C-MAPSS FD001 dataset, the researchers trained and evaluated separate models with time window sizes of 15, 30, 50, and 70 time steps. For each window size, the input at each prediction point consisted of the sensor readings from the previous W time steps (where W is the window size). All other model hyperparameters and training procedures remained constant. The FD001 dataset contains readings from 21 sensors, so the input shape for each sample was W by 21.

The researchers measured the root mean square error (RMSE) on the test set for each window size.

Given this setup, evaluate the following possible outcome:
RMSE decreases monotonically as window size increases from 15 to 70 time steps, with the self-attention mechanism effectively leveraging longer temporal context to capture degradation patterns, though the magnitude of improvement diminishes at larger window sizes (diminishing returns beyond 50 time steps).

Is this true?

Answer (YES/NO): NO